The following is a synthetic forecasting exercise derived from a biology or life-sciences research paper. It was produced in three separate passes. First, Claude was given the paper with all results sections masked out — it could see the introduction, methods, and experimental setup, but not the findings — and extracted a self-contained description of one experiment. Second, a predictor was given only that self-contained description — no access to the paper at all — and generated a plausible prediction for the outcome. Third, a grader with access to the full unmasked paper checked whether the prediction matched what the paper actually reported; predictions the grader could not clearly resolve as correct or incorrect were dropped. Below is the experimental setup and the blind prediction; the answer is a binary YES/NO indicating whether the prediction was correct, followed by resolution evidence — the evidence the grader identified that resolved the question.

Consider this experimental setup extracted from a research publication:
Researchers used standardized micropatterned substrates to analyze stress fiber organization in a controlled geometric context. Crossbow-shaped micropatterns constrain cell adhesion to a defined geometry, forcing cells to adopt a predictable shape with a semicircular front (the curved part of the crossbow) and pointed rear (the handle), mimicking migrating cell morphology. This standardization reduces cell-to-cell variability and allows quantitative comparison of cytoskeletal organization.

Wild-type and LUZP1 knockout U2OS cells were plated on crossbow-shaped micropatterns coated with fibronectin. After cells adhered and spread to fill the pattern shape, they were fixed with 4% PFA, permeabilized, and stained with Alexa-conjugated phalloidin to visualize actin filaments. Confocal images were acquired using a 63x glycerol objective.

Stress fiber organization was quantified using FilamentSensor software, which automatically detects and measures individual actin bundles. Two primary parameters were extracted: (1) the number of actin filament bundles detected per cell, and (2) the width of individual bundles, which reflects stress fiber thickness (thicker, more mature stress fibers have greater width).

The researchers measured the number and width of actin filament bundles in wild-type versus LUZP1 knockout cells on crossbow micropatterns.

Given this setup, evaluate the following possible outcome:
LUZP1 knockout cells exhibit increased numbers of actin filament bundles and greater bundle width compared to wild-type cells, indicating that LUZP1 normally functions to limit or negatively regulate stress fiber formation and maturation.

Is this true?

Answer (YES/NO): NO